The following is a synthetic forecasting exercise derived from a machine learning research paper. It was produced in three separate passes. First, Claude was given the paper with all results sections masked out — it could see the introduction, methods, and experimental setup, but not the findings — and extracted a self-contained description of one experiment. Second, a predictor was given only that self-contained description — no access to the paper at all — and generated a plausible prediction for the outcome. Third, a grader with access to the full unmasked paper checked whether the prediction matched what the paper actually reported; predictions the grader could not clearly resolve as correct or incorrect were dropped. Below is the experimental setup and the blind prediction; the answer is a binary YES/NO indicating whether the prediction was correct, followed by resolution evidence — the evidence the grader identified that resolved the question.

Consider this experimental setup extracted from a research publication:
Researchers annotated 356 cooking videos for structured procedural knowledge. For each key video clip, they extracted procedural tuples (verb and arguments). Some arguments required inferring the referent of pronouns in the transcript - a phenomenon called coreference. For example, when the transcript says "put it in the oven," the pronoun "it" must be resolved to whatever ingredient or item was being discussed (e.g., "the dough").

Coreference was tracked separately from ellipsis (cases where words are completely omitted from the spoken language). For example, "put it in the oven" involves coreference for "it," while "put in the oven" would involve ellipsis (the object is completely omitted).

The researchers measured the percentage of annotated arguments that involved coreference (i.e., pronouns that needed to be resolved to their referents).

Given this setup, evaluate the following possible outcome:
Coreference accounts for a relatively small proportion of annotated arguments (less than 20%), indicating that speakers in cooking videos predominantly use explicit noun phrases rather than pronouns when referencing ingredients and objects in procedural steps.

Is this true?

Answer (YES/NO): YES